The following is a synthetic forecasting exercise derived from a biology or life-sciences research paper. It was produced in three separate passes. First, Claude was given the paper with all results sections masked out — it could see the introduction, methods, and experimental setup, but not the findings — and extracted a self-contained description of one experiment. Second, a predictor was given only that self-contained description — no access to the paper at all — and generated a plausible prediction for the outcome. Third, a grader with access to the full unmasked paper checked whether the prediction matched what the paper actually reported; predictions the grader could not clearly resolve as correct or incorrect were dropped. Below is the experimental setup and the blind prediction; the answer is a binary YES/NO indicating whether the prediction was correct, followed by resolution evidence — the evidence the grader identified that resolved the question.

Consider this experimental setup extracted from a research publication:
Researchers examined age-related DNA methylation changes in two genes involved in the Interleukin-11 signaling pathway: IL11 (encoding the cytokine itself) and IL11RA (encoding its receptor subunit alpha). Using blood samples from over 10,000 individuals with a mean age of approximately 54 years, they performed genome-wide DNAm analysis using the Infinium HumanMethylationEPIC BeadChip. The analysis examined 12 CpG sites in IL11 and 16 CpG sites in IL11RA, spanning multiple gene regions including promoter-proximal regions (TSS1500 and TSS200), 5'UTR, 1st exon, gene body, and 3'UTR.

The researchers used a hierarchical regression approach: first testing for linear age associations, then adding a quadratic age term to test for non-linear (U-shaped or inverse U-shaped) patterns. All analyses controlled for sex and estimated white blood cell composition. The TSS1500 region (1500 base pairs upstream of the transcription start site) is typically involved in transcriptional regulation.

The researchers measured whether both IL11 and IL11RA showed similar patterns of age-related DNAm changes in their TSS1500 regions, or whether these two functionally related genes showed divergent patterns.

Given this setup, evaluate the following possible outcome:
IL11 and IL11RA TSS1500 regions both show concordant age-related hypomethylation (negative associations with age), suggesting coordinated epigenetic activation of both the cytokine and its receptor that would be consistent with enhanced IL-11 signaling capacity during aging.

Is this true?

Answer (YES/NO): NO